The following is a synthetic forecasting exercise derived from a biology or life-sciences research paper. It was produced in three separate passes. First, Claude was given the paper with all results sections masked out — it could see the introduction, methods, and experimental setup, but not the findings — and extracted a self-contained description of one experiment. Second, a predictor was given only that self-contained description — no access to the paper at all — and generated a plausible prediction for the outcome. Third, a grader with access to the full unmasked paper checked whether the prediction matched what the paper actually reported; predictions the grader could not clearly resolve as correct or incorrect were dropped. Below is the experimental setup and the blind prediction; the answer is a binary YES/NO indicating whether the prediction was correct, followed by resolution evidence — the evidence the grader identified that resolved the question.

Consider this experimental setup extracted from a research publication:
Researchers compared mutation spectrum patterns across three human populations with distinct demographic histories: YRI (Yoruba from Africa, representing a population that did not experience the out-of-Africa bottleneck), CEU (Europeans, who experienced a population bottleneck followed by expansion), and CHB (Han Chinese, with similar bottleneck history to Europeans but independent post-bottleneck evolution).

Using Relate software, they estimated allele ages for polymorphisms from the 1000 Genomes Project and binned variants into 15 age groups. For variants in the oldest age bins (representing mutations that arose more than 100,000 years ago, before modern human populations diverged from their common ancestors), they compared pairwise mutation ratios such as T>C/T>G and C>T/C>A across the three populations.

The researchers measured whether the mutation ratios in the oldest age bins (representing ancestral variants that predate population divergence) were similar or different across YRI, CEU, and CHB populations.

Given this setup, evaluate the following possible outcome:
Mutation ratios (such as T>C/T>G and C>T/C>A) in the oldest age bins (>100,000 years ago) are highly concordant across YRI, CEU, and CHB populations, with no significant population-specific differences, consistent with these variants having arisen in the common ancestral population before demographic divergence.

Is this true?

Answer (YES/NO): NO